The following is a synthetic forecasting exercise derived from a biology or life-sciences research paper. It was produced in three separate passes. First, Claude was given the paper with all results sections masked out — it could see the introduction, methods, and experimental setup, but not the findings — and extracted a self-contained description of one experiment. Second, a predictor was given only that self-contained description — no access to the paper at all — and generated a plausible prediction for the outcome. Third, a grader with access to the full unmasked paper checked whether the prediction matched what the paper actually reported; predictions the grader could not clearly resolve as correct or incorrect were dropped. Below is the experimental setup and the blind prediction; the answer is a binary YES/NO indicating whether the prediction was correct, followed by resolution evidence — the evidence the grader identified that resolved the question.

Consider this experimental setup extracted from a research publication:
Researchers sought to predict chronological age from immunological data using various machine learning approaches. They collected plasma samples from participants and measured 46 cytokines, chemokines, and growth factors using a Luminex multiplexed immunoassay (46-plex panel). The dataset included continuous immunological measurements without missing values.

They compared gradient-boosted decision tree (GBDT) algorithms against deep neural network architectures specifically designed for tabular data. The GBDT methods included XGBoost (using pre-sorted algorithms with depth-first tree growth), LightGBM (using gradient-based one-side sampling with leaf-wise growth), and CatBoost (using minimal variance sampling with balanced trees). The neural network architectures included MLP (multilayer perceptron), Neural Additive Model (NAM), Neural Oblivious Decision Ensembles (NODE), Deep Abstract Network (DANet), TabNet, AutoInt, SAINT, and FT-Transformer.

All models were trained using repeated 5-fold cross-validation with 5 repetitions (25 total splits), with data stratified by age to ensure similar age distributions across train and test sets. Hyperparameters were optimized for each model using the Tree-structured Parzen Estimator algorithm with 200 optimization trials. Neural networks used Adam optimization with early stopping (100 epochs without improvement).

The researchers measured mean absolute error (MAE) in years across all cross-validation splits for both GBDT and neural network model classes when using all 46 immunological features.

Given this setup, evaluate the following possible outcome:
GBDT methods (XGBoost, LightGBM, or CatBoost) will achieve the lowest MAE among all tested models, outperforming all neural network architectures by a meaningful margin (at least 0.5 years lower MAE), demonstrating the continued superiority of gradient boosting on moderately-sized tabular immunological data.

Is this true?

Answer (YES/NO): NO